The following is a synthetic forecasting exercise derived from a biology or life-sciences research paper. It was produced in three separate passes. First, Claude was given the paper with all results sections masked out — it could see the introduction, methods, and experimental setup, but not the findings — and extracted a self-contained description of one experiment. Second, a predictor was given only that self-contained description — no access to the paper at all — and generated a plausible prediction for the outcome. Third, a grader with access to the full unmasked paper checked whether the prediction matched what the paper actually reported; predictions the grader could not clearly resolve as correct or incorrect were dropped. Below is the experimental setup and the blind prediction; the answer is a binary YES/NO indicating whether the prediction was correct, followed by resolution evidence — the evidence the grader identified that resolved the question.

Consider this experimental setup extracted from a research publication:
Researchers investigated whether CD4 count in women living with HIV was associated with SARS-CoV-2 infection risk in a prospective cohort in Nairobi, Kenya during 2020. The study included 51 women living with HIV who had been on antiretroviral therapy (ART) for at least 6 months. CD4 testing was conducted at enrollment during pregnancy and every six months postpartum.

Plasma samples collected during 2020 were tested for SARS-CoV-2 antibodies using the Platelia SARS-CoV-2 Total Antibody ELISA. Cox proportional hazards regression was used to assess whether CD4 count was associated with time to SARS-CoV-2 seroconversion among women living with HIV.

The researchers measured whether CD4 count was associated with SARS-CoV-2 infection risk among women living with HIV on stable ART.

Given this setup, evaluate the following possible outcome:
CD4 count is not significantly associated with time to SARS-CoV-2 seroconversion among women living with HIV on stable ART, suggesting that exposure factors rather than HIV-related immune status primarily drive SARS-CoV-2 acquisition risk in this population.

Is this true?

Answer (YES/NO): YES